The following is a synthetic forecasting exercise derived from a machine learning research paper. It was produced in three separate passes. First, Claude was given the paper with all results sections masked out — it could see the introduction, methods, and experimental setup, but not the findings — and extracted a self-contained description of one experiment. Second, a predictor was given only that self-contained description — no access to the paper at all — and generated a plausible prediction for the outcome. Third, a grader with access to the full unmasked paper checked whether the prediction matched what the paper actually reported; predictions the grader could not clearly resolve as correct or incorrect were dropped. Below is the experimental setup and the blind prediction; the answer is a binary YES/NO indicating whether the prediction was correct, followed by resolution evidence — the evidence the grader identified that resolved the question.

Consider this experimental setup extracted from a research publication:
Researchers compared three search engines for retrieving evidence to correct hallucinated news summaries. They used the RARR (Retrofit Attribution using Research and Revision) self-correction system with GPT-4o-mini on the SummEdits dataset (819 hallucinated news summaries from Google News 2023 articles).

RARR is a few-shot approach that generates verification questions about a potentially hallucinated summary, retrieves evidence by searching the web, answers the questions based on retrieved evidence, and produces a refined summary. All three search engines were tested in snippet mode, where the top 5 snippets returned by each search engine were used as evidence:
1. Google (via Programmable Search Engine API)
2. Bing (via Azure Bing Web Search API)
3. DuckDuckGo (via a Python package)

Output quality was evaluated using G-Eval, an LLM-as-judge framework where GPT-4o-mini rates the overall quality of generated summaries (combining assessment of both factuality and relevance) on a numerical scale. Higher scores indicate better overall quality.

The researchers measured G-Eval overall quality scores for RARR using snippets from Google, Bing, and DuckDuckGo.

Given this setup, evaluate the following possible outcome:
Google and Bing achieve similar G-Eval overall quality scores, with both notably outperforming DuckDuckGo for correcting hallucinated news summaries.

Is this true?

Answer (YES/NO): YES